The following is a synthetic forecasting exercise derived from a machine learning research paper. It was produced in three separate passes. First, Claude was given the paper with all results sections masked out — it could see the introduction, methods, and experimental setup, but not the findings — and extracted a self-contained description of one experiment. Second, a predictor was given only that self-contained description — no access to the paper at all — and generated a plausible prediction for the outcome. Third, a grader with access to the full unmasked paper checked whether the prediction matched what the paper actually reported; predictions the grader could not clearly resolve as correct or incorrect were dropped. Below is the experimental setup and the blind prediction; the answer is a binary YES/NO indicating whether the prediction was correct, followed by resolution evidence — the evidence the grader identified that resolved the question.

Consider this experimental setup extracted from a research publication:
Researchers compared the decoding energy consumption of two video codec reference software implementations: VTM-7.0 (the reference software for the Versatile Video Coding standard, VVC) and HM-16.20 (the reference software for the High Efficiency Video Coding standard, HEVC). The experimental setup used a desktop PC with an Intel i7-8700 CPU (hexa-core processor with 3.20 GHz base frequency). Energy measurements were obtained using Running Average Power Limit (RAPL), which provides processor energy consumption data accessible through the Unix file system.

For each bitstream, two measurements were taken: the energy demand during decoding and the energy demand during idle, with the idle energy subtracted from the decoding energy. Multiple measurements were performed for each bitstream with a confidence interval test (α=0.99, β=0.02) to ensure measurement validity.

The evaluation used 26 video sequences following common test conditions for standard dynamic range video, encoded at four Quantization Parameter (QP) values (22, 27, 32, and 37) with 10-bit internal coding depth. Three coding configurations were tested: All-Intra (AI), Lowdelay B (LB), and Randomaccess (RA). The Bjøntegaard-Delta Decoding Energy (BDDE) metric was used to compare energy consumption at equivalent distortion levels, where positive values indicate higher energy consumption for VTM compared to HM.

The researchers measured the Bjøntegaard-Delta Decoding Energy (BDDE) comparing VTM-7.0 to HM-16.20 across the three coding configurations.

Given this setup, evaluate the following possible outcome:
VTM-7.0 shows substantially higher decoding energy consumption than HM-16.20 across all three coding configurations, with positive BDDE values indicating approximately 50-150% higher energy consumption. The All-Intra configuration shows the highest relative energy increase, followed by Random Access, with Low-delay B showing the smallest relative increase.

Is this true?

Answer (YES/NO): NO